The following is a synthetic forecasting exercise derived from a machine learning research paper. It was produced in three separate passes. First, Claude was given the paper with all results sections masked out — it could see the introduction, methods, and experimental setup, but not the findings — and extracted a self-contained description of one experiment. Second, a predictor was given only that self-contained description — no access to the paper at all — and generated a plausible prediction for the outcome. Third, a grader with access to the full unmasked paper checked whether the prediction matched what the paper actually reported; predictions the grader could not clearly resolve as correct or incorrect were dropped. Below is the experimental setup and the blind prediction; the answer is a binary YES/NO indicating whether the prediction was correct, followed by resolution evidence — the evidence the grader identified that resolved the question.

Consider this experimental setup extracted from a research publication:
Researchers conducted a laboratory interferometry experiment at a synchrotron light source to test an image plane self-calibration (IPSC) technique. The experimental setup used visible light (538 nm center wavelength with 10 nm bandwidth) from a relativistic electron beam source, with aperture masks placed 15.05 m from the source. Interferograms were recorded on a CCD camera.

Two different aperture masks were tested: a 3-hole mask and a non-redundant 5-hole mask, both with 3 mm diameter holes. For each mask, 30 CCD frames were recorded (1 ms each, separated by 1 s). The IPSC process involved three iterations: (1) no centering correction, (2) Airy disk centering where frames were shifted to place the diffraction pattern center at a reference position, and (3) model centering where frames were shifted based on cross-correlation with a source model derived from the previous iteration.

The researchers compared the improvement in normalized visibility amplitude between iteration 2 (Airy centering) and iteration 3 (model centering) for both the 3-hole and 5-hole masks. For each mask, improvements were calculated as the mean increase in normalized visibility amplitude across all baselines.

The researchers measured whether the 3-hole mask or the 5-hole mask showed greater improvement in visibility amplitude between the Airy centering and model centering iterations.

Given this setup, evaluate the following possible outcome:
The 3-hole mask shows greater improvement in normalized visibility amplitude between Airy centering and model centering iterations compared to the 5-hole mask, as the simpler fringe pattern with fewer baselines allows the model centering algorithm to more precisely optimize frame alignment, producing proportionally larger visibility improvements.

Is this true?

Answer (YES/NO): YES